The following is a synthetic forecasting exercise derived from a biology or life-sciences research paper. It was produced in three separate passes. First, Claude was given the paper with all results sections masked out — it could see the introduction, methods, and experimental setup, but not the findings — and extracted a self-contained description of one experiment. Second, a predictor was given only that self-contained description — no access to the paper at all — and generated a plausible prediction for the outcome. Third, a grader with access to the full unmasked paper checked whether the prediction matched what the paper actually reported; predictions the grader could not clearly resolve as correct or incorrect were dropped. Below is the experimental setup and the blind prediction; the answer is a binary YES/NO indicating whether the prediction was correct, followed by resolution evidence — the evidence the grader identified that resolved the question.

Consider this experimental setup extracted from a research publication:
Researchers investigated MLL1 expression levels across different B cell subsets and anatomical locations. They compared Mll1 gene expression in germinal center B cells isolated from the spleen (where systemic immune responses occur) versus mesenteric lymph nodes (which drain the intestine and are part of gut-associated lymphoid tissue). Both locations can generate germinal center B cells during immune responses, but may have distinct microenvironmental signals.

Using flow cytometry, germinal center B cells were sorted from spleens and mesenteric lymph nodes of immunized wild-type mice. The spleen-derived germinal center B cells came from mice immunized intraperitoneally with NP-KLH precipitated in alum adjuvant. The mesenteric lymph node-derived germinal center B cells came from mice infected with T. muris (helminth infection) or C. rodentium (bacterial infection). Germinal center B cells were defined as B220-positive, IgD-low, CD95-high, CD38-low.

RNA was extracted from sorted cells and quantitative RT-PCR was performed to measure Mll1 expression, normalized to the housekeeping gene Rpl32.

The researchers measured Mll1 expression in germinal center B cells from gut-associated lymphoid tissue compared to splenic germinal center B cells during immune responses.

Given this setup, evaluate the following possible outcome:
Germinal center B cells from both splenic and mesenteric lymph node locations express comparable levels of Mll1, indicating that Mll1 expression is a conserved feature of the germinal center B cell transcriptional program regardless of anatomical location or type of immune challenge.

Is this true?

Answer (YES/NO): YES